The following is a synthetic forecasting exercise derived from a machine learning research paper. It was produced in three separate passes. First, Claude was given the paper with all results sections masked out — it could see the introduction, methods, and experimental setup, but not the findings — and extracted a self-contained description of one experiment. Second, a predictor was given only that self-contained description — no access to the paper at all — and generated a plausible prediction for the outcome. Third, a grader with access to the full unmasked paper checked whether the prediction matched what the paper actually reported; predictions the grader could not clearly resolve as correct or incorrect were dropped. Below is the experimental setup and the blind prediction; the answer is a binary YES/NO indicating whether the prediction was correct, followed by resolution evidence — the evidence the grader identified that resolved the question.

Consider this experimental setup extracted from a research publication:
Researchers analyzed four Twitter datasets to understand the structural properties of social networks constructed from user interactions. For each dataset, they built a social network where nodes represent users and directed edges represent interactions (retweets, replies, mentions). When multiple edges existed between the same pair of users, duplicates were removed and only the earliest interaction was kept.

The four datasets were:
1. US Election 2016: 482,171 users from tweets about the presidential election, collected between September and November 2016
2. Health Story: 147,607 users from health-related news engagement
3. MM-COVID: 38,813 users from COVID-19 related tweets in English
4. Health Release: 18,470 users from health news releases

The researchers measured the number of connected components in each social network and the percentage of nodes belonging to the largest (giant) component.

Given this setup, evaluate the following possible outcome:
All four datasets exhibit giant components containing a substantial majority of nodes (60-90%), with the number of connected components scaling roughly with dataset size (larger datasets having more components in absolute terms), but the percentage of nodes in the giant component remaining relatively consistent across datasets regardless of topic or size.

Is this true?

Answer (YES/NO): NO